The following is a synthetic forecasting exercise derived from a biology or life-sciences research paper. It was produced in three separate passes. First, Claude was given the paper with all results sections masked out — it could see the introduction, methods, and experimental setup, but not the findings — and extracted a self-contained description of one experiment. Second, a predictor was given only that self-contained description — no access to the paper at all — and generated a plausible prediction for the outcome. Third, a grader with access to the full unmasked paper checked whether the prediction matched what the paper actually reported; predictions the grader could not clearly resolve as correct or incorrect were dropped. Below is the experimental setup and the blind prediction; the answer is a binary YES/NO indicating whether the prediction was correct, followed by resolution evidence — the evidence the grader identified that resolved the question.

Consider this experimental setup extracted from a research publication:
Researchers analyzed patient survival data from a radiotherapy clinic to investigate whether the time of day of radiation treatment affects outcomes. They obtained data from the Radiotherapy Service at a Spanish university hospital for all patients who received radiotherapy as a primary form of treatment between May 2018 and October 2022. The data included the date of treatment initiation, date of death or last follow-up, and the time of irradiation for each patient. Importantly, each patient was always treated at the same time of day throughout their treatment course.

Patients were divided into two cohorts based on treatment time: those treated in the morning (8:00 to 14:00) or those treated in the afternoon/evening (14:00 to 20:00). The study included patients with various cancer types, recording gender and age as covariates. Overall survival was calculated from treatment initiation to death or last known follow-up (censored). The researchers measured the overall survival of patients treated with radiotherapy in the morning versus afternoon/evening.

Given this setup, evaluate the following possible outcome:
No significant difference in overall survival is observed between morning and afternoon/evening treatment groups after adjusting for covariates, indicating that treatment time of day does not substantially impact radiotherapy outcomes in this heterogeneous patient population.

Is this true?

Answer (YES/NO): NO